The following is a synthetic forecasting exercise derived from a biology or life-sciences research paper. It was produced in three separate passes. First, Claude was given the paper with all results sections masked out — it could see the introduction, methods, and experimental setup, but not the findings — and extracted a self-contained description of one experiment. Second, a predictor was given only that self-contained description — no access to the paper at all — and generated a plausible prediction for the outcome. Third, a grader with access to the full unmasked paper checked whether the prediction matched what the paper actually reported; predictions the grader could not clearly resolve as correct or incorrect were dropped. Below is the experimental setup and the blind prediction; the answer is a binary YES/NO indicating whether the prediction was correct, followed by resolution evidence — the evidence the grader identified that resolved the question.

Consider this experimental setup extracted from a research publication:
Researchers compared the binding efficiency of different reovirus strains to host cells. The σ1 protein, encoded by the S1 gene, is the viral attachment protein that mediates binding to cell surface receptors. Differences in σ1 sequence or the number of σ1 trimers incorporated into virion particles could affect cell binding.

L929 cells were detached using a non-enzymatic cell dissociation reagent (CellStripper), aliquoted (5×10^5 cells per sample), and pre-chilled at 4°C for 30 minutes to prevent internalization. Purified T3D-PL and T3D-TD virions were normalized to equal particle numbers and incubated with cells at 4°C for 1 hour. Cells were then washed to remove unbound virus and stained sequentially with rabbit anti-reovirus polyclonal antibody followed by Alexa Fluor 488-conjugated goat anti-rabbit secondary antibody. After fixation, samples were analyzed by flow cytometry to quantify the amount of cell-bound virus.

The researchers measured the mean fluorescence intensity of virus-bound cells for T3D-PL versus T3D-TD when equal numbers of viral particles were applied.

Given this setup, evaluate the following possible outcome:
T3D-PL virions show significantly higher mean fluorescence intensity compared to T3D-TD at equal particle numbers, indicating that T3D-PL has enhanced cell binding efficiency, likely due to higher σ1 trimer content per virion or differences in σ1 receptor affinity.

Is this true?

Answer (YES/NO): YES